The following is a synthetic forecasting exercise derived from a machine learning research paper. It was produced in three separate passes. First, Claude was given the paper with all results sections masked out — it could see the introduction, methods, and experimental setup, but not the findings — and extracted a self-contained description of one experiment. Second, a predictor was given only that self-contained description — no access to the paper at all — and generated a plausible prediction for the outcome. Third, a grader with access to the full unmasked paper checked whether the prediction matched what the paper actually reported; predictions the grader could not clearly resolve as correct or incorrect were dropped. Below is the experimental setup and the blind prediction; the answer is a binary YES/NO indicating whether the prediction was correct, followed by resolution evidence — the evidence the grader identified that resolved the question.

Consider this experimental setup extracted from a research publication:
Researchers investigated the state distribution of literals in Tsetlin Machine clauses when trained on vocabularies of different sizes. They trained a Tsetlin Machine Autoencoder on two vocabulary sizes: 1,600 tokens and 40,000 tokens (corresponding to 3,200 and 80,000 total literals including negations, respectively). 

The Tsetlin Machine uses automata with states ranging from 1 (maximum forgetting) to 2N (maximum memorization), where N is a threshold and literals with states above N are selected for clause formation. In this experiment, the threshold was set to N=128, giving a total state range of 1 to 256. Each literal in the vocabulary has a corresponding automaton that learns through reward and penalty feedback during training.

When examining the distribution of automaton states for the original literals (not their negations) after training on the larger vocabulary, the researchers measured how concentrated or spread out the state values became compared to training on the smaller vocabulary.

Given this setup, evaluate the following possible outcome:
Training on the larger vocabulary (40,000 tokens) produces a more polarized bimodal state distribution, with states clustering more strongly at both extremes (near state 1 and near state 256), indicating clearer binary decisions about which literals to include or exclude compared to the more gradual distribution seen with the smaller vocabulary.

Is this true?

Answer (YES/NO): NO